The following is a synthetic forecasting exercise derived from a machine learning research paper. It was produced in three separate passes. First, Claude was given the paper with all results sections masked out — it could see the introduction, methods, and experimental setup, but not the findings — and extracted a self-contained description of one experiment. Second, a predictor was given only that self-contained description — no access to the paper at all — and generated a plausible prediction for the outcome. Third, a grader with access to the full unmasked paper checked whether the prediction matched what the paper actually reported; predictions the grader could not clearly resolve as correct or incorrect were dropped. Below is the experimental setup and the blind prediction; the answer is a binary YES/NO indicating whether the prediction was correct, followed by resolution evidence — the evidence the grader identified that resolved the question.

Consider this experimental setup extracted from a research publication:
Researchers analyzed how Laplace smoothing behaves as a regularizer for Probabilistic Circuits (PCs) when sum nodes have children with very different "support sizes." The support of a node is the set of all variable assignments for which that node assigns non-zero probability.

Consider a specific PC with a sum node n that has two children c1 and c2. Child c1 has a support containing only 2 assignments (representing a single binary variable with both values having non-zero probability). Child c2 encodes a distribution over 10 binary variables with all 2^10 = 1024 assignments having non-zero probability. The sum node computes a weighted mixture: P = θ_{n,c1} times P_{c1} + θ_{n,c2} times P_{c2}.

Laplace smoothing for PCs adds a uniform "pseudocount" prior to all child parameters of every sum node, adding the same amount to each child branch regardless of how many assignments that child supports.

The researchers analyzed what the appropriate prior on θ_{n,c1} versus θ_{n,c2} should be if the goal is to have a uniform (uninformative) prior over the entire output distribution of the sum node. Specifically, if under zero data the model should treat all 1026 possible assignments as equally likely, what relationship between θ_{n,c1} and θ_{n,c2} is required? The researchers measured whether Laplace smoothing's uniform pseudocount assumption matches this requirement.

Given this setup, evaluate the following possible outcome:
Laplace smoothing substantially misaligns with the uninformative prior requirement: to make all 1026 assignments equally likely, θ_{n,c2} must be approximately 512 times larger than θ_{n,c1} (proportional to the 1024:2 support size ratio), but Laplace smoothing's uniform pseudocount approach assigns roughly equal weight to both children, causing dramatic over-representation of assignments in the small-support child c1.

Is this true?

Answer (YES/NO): YES